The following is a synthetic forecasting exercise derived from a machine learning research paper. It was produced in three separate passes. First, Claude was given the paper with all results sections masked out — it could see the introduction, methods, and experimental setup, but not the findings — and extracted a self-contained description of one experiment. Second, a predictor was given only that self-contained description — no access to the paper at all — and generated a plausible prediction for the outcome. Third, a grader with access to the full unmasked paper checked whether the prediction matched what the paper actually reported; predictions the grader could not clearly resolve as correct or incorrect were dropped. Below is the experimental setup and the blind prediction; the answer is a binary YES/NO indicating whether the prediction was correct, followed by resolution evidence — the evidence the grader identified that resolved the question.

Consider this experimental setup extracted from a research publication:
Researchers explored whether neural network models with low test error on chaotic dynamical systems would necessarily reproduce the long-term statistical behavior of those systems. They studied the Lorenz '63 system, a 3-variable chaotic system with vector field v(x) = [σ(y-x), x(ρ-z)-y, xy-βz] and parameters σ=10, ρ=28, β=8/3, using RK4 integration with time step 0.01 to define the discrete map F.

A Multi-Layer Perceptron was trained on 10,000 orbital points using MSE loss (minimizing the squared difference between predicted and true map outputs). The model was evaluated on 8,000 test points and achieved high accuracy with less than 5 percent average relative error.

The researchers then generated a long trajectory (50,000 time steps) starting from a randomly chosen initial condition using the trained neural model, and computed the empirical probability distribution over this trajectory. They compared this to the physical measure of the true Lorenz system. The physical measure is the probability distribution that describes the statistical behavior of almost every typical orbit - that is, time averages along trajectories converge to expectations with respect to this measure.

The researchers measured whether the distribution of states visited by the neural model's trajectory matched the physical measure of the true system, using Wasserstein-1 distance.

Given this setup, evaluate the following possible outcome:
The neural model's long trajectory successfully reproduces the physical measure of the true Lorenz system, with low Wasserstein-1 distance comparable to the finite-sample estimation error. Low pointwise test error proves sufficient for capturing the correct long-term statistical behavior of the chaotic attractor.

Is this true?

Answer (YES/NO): NO